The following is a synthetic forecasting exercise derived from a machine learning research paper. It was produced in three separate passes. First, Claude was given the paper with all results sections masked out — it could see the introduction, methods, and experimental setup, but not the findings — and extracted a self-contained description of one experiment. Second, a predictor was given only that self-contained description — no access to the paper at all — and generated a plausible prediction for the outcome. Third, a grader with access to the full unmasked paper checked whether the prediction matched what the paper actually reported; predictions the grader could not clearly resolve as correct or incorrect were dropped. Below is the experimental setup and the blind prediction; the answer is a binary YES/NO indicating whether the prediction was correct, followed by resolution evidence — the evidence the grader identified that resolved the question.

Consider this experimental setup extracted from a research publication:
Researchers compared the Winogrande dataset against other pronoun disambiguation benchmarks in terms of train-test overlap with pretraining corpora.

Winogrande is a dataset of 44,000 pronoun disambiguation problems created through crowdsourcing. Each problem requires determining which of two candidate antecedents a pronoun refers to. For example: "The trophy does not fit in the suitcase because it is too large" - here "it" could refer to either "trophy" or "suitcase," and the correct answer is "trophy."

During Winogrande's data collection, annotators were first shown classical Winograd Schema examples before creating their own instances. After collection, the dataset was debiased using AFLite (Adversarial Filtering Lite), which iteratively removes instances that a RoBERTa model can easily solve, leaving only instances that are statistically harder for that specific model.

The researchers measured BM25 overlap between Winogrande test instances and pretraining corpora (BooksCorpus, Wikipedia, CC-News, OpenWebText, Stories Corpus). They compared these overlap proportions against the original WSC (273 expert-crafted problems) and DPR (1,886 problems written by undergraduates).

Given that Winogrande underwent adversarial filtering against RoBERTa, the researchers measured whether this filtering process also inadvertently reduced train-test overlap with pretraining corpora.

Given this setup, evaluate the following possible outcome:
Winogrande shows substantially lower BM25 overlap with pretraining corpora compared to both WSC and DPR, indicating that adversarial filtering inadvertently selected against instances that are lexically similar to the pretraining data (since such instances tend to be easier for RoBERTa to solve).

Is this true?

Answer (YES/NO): NO